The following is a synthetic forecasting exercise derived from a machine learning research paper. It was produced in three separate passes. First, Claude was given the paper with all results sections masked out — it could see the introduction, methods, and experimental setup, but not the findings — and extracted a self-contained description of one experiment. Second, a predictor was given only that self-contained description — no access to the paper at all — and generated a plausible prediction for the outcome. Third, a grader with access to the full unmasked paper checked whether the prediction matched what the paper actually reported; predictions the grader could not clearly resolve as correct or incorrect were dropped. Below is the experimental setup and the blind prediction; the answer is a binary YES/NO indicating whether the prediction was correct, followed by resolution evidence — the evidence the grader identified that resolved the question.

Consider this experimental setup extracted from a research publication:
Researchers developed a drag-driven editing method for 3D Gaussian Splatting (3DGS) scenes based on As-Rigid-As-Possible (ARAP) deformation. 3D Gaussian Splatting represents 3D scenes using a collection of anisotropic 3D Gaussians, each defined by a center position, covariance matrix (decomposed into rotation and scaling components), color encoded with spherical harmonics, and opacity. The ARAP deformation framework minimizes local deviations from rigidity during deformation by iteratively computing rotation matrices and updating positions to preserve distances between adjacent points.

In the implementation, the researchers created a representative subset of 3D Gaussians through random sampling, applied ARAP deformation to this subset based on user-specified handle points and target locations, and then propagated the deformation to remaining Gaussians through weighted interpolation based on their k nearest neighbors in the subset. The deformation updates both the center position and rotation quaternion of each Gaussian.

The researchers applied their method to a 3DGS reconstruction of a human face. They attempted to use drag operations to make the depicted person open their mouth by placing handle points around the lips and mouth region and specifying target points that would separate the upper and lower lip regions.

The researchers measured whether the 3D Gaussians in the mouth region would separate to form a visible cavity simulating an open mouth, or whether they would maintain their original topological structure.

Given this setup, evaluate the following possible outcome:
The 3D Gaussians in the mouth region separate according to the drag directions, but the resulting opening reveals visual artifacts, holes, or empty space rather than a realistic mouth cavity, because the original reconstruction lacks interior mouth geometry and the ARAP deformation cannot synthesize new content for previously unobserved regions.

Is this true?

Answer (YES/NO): NO